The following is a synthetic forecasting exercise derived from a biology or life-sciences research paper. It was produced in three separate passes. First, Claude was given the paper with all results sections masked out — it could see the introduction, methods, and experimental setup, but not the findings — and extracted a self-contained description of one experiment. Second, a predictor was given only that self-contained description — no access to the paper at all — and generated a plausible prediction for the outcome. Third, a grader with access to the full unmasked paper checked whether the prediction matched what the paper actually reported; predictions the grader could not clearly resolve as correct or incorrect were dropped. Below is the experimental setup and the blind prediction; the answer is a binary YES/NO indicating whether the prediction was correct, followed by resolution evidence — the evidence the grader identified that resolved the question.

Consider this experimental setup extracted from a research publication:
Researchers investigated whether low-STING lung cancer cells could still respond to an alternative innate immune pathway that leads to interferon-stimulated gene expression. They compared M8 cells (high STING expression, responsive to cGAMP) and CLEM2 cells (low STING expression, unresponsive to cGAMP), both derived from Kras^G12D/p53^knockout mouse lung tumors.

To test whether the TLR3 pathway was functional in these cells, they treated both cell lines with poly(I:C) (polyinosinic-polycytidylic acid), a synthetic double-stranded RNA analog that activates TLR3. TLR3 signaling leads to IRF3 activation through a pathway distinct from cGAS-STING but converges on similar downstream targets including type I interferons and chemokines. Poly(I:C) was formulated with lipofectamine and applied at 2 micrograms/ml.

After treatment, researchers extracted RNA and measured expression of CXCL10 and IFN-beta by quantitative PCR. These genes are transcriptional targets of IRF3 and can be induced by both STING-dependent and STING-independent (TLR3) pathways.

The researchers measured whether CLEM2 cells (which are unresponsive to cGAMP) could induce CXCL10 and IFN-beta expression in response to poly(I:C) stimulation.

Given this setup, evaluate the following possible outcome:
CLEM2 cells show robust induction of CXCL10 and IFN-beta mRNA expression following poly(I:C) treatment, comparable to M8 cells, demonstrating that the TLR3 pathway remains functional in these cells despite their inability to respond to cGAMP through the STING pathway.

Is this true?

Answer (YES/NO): NO